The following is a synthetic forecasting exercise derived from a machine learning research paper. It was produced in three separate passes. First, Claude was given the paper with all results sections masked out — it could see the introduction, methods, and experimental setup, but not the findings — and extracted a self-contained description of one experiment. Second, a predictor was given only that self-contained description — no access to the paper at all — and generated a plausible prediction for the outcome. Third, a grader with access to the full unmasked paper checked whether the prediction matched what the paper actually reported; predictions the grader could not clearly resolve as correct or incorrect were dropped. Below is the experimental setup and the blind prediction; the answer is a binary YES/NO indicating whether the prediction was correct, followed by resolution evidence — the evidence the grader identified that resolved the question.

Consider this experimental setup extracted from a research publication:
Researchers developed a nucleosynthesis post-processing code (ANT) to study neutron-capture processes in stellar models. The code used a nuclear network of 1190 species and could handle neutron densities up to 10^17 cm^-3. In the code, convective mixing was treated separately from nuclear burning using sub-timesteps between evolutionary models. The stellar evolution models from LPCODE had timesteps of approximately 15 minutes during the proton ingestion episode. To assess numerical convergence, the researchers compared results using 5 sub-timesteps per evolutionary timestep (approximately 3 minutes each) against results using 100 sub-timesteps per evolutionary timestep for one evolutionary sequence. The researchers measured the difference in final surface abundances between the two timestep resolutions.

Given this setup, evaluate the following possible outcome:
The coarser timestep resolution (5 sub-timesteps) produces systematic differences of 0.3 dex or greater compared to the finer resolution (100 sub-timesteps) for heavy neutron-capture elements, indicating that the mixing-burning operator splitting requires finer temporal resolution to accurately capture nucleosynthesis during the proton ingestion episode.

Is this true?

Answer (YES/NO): NO